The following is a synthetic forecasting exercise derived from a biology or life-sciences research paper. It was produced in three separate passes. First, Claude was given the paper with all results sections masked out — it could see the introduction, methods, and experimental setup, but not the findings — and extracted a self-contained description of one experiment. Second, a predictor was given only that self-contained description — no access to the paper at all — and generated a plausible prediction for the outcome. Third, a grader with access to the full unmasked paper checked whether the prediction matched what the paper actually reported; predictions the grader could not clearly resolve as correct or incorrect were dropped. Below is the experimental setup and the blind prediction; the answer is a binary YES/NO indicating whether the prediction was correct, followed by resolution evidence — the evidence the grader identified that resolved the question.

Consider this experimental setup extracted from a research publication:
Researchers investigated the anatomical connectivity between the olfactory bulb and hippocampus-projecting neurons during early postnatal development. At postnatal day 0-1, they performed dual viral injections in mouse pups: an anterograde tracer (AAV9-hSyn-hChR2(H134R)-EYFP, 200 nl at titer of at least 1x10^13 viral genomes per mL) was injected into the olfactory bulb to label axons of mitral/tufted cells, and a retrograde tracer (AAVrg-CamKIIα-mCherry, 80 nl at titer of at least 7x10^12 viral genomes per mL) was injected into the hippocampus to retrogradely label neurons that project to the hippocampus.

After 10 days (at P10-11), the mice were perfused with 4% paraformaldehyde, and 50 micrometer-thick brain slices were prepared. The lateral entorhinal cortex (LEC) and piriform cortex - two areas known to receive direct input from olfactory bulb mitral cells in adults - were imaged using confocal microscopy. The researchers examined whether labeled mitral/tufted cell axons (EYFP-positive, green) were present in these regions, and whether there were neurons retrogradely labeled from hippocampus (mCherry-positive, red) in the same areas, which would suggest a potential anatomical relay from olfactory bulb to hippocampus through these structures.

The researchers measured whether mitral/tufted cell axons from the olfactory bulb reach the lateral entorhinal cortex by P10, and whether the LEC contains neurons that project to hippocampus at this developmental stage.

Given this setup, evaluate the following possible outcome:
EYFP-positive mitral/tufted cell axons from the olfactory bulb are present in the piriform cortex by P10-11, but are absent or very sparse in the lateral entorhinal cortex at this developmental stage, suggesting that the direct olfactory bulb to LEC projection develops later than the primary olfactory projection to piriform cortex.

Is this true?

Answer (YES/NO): NO